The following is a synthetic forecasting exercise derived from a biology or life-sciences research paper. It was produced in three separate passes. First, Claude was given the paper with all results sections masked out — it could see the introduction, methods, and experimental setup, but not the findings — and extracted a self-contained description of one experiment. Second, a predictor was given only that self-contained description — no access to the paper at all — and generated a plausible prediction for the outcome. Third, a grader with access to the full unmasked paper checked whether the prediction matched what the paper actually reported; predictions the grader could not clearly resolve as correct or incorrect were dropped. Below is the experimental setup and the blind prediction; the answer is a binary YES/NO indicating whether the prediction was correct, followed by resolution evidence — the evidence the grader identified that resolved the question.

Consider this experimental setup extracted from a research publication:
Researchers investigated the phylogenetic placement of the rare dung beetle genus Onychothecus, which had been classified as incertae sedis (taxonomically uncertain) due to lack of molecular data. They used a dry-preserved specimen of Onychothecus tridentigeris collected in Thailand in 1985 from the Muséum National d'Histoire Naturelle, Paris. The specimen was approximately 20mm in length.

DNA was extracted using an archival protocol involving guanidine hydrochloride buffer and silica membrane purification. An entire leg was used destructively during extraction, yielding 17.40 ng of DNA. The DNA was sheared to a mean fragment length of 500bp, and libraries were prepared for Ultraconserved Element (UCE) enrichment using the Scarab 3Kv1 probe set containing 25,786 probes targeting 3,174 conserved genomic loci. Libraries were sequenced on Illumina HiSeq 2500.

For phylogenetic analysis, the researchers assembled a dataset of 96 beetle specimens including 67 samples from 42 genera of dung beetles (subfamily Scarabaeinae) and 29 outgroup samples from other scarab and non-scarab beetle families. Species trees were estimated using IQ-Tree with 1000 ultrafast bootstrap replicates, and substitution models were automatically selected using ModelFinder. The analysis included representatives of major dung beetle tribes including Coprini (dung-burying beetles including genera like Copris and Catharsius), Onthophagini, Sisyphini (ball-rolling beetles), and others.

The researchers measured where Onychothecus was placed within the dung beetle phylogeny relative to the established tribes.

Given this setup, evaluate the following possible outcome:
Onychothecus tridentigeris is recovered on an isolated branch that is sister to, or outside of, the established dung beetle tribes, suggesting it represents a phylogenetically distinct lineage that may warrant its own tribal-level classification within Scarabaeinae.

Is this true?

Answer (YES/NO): NO